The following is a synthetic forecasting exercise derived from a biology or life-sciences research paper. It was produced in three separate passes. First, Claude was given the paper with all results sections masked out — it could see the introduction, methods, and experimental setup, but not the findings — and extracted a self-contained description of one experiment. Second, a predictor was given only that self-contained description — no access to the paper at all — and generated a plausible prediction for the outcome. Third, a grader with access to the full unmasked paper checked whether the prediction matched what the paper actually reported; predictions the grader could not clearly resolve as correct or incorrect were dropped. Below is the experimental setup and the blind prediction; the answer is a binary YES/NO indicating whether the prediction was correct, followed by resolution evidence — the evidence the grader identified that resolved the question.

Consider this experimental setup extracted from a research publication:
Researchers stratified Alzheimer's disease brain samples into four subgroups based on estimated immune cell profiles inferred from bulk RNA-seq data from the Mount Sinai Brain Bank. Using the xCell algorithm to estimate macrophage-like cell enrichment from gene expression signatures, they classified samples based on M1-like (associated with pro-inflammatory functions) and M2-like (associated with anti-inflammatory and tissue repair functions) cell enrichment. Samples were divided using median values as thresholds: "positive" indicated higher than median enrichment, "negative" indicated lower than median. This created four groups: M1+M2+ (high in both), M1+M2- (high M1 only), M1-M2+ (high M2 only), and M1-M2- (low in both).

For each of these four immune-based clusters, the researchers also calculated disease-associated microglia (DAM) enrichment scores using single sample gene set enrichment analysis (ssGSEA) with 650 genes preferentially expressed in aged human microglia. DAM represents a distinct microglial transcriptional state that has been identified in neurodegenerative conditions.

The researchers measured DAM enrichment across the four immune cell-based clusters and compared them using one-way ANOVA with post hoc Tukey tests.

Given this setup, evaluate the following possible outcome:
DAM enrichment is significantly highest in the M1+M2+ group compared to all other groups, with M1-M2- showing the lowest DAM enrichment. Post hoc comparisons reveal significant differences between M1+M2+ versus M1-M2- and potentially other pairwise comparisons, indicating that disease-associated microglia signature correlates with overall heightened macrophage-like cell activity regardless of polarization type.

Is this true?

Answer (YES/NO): NO